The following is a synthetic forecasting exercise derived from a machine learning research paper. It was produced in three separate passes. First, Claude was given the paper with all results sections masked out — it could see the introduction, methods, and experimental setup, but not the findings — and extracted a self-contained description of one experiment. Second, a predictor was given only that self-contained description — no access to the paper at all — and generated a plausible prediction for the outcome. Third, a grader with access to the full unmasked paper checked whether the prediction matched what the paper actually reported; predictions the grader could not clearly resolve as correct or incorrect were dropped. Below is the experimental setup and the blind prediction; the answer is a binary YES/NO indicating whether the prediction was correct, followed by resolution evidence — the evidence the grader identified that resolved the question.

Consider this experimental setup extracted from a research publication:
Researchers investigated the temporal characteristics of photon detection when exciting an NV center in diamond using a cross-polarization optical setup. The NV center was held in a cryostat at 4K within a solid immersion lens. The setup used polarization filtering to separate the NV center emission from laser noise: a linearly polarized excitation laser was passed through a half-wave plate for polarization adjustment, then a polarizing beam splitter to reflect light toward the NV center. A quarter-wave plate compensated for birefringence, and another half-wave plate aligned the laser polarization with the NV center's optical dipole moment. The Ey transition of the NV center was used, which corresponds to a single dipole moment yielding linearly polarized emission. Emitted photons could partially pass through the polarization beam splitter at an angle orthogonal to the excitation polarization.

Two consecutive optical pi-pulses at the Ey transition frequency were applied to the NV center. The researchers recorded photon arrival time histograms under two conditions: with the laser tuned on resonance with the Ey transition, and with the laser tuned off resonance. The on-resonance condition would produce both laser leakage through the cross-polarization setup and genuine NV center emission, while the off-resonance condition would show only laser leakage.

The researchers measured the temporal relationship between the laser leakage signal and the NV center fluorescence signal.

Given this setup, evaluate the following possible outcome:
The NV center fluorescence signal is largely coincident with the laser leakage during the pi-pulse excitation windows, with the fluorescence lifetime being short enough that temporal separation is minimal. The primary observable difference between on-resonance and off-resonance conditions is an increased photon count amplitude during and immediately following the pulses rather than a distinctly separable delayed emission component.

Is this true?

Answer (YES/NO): NO